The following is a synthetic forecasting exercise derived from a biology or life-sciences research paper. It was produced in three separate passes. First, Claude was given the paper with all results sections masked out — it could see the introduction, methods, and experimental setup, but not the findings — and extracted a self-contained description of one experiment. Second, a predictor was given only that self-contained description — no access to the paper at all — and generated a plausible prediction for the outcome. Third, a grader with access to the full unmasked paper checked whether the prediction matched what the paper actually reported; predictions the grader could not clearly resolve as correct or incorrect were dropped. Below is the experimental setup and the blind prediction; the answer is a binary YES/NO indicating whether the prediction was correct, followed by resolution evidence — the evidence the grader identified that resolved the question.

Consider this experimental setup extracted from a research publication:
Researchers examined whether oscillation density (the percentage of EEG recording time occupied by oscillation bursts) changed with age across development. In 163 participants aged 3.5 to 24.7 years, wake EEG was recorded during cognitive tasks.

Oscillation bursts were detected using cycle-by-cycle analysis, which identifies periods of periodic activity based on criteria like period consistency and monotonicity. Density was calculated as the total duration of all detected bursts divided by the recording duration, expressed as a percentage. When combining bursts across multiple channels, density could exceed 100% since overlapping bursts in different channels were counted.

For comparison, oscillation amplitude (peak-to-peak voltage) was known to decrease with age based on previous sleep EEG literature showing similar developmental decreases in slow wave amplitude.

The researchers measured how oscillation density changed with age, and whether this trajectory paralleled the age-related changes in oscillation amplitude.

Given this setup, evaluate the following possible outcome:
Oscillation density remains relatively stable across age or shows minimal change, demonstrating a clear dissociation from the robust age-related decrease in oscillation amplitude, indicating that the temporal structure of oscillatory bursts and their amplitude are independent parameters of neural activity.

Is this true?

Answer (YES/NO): YES